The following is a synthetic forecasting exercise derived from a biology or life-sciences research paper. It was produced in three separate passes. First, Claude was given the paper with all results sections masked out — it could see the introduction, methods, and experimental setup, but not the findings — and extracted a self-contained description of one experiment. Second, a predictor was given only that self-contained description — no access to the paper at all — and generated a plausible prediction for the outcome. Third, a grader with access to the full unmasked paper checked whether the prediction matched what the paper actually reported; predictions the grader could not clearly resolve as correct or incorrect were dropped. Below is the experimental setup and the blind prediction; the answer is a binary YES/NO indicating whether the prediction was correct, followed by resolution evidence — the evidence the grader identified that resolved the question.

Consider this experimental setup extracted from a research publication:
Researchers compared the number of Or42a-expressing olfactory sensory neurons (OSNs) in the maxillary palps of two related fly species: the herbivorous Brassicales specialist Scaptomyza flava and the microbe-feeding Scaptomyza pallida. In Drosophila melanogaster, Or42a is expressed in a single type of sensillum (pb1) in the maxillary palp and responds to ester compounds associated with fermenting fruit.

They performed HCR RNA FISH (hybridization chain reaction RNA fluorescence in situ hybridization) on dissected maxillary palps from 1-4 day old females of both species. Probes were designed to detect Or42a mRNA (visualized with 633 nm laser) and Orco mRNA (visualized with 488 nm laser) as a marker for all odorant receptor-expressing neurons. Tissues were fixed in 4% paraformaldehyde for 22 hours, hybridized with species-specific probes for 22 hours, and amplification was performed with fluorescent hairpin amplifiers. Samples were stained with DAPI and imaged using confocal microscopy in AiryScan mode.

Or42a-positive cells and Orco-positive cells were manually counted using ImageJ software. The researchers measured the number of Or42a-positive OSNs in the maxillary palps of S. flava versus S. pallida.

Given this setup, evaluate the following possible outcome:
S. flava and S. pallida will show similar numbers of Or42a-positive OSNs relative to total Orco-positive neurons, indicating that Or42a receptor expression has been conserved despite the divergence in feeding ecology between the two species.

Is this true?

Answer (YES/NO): NO